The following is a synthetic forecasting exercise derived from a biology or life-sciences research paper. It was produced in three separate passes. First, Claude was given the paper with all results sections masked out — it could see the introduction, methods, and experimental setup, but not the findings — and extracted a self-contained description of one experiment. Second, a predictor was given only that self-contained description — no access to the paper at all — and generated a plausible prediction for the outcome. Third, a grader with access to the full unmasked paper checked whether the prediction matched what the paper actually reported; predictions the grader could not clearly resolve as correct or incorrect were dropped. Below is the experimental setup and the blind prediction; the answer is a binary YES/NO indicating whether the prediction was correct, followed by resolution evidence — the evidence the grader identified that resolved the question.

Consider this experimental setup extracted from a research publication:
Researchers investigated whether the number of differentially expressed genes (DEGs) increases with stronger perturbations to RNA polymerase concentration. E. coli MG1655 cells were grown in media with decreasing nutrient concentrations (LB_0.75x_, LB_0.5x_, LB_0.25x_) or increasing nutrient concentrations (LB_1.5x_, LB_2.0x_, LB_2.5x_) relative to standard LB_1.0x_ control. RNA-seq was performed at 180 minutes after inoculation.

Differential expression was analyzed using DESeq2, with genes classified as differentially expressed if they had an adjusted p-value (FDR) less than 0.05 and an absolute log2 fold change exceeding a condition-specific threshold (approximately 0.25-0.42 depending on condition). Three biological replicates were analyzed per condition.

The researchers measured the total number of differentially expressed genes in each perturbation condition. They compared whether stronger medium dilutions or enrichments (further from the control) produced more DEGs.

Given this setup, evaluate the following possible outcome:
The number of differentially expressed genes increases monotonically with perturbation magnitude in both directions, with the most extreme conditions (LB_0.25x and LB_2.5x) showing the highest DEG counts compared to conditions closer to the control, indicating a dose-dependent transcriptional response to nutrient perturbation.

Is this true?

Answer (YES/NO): NO